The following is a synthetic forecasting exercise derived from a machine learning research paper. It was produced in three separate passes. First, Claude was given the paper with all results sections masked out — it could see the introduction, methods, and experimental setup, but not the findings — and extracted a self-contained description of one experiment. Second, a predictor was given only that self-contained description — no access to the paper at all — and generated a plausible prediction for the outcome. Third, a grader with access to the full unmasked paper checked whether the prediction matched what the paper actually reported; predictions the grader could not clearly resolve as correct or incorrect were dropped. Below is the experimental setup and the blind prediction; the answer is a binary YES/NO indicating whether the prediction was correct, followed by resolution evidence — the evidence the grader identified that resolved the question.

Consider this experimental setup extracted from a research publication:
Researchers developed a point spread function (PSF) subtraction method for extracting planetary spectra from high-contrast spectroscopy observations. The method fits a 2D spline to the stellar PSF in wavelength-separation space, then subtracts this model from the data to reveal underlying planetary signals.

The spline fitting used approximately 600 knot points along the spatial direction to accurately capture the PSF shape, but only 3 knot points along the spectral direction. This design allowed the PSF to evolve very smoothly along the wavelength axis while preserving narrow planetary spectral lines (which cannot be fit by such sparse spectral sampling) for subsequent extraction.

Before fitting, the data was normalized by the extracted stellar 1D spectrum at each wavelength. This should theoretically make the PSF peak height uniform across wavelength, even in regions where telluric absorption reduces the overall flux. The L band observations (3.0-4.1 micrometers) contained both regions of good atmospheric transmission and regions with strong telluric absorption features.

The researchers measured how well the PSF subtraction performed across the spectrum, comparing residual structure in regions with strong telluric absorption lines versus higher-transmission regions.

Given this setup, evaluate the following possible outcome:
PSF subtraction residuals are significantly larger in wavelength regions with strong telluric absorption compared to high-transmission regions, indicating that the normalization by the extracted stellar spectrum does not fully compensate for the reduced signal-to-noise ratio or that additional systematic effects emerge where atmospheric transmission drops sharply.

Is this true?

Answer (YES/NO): YES